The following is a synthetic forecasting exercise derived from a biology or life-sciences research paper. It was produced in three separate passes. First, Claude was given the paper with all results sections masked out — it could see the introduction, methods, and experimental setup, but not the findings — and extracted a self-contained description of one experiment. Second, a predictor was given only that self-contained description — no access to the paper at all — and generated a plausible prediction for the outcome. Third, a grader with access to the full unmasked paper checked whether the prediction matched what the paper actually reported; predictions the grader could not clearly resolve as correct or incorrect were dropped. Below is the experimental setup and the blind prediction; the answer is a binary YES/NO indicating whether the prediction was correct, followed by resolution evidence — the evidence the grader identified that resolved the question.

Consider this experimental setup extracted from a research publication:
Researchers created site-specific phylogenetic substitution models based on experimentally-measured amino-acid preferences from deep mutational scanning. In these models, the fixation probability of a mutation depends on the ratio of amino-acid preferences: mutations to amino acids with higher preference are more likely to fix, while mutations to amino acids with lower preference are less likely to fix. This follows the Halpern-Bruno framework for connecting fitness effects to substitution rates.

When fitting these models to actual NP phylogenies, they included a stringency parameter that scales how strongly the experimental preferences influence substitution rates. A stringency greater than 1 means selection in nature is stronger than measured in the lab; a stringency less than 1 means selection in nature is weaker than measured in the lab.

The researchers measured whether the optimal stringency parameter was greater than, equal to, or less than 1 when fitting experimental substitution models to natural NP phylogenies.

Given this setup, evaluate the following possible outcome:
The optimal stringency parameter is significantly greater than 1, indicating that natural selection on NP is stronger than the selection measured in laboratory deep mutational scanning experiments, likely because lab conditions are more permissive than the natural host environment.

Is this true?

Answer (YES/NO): YES